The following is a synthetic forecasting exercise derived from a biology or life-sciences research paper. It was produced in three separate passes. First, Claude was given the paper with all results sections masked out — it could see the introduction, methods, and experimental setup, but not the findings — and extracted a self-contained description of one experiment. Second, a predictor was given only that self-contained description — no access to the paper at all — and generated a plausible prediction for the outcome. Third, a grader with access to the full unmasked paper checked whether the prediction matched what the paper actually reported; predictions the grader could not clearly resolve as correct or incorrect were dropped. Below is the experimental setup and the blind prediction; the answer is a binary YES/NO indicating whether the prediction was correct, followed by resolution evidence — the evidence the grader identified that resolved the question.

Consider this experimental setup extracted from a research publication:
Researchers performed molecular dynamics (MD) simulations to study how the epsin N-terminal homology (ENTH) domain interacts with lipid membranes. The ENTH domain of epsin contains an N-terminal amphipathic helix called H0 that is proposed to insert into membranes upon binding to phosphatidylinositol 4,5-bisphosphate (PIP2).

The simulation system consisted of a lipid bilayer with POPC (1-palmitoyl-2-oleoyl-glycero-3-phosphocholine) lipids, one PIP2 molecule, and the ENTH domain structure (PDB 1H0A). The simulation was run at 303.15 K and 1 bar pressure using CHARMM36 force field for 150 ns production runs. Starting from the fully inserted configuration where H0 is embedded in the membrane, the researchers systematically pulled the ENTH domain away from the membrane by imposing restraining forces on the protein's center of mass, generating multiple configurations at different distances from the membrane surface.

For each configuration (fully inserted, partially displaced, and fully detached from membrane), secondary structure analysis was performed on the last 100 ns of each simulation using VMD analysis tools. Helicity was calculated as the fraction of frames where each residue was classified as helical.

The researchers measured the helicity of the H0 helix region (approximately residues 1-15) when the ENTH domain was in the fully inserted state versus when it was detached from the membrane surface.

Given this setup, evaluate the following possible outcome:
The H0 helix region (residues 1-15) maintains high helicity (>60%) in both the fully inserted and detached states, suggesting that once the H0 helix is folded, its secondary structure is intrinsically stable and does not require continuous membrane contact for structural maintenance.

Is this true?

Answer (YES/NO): NO